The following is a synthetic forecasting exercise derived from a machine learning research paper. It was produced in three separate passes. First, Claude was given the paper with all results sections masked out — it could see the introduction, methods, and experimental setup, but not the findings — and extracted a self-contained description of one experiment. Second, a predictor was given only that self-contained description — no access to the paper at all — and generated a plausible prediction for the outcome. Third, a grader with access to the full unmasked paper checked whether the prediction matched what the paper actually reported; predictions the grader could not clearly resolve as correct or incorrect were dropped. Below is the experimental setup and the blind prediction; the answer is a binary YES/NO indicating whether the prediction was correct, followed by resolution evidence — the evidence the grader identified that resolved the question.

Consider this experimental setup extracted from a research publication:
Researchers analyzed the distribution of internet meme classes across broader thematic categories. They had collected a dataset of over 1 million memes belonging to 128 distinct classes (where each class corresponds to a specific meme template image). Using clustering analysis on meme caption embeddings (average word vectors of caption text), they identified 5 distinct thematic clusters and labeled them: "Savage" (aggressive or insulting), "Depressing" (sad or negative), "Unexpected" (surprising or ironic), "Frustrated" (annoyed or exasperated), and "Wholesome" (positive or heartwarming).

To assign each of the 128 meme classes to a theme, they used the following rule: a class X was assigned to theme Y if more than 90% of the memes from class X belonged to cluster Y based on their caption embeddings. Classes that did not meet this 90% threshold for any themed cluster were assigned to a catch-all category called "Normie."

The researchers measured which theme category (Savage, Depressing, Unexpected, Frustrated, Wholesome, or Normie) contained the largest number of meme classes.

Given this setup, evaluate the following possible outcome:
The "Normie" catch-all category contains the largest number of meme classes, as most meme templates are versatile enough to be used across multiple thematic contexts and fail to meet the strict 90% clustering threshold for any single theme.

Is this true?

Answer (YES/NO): YES